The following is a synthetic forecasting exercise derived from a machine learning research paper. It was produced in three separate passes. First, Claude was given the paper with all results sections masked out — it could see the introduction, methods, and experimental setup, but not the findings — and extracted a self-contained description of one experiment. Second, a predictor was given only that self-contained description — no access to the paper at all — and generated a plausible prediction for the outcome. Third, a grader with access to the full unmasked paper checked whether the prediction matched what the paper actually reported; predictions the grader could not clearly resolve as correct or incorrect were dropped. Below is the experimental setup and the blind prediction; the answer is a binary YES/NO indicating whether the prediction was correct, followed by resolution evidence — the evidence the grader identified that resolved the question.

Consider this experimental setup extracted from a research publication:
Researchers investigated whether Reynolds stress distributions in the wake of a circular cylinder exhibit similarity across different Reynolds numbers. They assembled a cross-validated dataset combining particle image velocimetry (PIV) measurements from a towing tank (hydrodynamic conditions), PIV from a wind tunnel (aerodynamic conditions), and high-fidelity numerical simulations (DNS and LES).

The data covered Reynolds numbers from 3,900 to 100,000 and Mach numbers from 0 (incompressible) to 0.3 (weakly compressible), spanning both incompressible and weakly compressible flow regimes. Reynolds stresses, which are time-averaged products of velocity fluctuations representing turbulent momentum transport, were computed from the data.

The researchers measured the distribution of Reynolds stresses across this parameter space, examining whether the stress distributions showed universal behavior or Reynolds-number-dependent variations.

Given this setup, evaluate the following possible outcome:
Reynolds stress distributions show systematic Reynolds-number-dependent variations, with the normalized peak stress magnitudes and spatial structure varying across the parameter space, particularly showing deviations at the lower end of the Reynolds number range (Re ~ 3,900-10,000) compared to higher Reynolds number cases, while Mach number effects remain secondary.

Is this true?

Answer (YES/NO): NO